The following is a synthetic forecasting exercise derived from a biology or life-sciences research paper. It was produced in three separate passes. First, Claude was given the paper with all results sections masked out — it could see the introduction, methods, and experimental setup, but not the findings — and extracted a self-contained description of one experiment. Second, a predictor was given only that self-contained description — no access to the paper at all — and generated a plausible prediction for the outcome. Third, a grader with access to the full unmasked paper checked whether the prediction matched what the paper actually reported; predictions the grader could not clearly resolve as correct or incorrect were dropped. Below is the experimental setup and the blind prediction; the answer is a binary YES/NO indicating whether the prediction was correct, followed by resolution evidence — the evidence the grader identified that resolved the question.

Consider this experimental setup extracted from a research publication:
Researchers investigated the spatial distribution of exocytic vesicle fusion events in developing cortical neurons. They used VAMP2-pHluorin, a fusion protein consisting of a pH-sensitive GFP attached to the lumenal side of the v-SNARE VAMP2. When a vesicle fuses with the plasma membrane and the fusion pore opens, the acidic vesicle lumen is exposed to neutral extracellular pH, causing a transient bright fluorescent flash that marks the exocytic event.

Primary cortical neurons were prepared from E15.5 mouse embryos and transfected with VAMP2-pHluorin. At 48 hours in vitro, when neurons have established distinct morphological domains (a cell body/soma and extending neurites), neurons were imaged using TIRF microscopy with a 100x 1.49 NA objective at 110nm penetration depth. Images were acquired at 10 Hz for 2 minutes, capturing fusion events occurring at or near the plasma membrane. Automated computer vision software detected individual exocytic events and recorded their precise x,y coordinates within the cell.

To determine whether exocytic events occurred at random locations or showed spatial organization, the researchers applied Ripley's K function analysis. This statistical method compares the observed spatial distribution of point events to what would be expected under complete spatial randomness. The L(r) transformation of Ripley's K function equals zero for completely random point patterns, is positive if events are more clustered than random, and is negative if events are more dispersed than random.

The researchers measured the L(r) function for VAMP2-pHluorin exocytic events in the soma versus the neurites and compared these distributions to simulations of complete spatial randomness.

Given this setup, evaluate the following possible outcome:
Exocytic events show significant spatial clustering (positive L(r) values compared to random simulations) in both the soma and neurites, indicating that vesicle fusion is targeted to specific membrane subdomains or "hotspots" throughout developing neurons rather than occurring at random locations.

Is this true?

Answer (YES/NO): YES